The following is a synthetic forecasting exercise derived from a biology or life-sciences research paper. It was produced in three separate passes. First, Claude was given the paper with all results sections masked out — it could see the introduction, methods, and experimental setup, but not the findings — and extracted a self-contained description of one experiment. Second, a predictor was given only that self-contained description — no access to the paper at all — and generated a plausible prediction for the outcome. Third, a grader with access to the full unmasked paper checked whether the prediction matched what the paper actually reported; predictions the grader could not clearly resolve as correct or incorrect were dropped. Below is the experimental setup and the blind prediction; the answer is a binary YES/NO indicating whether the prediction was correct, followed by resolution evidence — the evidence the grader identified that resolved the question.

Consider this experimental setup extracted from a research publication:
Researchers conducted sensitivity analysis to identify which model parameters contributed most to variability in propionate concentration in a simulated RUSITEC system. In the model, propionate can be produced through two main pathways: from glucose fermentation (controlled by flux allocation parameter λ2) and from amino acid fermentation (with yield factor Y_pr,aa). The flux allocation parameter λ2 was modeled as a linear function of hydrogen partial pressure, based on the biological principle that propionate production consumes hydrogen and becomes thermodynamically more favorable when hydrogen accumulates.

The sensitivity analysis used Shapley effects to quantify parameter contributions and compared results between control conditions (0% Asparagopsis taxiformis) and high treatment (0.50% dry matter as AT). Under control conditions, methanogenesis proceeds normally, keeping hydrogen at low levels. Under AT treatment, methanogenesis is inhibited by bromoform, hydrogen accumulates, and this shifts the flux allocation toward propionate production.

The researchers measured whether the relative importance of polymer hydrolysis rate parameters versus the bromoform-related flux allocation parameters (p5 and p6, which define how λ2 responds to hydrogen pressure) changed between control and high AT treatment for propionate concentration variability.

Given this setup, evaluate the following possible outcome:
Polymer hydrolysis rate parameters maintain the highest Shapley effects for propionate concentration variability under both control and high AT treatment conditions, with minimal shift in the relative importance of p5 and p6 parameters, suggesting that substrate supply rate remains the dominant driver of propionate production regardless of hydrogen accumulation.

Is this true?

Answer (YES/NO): YES